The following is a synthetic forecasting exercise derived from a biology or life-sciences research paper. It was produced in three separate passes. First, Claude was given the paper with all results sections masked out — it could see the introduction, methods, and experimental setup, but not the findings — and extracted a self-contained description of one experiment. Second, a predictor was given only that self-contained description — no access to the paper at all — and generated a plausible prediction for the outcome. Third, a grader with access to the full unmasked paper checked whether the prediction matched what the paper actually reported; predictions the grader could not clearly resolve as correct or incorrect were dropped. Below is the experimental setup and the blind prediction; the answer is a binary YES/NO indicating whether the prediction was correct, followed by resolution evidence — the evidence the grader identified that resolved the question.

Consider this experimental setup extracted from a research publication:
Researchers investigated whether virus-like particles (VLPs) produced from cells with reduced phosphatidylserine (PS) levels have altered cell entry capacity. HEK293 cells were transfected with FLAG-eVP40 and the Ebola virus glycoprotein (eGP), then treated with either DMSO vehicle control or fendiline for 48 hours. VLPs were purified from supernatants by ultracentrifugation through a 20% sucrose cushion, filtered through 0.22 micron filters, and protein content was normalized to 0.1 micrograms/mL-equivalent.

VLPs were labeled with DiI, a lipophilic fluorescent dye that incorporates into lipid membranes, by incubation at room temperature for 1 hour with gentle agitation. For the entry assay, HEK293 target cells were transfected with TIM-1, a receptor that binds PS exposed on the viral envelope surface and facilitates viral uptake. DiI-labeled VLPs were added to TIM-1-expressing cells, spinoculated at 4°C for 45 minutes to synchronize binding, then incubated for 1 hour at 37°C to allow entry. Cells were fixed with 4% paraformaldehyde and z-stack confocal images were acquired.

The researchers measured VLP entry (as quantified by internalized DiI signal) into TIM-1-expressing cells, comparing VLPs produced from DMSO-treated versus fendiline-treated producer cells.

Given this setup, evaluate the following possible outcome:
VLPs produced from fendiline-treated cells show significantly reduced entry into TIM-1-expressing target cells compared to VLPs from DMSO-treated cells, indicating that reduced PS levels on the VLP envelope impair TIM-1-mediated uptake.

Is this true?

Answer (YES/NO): YES